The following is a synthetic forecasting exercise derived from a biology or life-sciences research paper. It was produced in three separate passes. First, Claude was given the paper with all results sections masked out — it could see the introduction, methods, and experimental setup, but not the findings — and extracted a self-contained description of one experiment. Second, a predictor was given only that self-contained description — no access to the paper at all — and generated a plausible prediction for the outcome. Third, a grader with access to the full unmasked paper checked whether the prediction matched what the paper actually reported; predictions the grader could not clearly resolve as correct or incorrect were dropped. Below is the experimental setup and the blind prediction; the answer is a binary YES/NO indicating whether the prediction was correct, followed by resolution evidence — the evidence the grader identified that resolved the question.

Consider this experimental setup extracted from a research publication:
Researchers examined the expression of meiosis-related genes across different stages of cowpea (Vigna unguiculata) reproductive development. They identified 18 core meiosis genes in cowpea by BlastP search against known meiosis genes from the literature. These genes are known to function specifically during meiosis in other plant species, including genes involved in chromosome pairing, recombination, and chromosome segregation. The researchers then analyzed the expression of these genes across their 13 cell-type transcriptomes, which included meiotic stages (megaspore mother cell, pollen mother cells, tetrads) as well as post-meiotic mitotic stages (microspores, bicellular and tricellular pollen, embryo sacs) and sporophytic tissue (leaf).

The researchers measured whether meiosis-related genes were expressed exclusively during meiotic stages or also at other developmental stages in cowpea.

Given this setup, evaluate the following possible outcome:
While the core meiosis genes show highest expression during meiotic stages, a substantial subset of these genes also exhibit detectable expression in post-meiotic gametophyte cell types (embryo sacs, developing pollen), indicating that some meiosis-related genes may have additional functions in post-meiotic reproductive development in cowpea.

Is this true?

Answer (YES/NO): YES